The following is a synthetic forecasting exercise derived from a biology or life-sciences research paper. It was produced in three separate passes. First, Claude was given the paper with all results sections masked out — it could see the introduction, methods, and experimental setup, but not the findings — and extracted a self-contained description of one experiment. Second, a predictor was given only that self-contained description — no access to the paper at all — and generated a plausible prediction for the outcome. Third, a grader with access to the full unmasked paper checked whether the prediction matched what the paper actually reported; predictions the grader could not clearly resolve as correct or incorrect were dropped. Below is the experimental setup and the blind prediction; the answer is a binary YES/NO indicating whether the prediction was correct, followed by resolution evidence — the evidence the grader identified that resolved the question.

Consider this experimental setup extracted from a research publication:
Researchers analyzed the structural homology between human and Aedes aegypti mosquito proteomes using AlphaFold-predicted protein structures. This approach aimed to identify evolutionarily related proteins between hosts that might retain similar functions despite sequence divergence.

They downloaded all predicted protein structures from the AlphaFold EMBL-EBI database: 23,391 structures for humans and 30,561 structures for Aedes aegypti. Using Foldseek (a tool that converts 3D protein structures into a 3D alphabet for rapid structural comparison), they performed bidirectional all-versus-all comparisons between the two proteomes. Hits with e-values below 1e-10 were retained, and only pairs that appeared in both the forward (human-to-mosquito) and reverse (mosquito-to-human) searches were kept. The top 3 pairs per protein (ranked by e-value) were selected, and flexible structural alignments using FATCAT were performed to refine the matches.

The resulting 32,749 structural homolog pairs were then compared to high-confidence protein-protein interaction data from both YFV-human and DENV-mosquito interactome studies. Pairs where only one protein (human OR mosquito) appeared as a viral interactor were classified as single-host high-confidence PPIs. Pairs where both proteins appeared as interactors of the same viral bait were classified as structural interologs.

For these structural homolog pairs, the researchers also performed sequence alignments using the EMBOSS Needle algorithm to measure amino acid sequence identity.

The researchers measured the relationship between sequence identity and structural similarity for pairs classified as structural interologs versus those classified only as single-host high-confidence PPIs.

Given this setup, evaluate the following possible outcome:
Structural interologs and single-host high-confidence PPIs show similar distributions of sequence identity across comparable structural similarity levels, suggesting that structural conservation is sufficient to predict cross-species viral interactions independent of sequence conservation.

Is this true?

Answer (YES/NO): NO